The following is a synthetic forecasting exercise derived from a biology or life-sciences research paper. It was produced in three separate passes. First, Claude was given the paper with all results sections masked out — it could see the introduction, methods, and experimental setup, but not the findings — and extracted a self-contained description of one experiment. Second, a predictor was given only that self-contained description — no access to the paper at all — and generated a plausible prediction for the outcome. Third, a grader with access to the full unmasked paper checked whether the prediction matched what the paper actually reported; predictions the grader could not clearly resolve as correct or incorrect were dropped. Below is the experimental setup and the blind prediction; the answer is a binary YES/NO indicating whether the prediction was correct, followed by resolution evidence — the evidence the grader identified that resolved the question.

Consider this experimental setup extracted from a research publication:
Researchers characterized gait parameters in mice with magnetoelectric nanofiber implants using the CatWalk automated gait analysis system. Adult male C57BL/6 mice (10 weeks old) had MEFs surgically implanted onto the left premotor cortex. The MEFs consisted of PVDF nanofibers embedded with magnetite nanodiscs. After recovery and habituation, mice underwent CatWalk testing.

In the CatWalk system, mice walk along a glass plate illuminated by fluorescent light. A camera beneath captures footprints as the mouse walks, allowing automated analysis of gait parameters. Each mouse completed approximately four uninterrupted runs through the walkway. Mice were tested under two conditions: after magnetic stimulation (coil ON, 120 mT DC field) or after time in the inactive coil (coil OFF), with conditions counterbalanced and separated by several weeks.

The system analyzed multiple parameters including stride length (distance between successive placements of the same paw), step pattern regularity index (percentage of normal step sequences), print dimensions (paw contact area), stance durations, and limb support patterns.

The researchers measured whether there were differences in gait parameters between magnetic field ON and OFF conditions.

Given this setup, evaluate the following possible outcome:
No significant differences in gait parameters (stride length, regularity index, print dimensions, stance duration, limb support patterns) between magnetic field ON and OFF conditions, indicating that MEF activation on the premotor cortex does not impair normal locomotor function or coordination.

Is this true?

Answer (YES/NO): NO